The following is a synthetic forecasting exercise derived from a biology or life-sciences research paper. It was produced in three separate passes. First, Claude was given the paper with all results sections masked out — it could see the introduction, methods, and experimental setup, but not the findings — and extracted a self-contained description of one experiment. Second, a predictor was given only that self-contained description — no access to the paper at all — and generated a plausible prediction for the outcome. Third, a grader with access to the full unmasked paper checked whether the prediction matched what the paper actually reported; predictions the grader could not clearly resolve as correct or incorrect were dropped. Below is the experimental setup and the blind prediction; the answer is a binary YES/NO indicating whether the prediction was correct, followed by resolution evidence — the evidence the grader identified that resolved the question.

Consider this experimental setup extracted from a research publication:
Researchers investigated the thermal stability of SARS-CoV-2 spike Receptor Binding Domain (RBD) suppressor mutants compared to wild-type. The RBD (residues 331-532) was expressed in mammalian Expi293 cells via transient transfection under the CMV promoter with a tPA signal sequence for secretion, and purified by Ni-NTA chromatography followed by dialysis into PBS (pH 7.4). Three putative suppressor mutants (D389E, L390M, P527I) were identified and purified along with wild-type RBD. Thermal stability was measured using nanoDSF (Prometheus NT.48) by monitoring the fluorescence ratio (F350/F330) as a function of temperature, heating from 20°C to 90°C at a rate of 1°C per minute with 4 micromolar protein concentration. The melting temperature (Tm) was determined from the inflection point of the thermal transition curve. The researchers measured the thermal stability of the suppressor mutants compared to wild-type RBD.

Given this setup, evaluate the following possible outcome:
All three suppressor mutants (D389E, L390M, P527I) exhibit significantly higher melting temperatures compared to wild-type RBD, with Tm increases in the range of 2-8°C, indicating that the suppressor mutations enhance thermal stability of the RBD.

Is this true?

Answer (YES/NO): YES